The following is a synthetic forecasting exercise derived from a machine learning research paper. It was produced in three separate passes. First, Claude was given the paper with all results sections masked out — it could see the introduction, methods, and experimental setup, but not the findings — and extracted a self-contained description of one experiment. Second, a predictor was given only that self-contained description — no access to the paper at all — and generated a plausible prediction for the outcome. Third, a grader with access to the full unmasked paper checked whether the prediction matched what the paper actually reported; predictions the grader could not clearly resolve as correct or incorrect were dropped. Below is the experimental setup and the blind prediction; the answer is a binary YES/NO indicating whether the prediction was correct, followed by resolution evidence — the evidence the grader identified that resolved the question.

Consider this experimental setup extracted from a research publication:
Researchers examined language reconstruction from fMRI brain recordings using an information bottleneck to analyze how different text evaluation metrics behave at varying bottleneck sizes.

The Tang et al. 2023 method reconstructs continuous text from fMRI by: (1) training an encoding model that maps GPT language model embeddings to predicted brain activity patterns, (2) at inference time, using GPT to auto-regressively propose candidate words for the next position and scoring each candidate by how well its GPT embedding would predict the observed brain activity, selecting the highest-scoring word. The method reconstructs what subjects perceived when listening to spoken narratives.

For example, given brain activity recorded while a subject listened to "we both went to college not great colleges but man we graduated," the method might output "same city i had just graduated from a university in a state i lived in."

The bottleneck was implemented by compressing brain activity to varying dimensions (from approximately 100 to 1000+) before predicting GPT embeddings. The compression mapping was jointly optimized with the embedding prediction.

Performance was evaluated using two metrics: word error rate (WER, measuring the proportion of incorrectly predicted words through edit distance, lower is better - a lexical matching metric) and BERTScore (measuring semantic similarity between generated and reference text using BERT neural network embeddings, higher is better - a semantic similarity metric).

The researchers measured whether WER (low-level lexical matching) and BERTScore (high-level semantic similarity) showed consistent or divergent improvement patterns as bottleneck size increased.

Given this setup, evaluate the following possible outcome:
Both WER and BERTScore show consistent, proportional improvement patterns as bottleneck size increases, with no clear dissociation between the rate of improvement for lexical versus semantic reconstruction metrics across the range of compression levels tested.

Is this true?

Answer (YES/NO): NO